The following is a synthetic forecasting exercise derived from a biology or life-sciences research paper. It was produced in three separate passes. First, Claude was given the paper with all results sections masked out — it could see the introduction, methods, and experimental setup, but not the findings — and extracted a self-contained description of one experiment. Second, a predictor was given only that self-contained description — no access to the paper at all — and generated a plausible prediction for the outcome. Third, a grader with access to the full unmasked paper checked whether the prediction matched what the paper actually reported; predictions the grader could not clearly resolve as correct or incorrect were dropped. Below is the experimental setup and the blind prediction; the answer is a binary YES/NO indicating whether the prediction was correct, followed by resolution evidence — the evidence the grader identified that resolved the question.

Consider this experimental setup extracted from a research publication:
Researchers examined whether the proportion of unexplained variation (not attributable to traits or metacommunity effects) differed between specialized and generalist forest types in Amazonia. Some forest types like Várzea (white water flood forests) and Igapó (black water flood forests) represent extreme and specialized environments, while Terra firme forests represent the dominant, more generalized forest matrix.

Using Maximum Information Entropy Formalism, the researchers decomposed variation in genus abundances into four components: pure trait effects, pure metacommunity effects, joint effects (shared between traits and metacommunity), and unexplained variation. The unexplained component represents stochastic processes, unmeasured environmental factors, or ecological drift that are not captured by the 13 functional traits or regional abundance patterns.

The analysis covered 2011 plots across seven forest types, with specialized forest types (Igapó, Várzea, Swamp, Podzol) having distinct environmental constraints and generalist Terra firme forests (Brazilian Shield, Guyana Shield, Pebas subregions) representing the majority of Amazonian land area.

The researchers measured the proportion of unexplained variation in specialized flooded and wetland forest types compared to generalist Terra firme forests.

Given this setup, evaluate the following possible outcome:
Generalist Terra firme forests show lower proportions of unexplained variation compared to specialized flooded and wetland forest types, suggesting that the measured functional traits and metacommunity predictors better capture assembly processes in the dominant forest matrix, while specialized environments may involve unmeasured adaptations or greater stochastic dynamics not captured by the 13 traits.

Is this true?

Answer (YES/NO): YES